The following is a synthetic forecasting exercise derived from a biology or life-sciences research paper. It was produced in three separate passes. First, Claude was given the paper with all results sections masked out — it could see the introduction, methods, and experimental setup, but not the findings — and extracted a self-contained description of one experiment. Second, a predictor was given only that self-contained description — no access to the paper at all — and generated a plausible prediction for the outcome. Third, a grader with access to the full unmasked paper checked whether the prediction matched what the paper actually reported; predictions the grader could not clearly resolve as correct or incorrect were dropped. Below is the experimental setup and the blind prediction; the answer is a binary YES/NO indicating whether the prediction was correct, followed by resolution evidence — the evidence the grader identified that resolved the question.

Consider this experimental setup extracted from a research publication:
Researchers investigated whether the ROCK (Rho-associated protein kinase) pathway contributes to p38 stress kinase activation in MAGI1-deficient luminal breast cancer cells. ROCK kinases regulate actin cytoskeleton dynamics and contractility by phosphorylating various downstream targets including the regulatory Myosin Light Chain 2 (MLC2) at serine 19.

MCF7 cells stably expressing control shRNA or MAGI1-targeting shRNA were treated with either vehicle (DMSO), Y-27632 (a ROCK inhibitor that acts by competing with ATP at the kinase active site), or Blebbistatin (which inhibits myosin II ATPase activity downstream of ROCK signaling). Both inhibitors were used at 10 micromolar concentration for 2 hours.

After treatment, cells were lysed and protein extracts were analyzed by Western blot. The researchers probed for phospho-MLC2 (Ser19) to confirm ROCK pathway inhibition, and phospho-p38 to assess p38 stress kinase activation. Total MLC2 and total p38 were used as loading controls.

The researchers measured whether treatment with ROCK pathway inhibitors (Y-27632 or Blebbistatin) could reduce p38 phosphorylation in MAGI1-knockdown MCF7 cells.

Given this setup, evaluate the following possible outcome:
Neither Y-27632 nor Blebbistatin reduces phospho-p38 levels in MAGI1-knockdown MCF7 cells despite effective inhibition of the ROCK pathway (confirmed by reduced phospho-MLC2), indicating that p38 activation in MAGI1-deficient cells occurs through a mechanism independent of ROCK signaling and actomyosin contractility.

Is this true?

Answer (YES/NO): NO